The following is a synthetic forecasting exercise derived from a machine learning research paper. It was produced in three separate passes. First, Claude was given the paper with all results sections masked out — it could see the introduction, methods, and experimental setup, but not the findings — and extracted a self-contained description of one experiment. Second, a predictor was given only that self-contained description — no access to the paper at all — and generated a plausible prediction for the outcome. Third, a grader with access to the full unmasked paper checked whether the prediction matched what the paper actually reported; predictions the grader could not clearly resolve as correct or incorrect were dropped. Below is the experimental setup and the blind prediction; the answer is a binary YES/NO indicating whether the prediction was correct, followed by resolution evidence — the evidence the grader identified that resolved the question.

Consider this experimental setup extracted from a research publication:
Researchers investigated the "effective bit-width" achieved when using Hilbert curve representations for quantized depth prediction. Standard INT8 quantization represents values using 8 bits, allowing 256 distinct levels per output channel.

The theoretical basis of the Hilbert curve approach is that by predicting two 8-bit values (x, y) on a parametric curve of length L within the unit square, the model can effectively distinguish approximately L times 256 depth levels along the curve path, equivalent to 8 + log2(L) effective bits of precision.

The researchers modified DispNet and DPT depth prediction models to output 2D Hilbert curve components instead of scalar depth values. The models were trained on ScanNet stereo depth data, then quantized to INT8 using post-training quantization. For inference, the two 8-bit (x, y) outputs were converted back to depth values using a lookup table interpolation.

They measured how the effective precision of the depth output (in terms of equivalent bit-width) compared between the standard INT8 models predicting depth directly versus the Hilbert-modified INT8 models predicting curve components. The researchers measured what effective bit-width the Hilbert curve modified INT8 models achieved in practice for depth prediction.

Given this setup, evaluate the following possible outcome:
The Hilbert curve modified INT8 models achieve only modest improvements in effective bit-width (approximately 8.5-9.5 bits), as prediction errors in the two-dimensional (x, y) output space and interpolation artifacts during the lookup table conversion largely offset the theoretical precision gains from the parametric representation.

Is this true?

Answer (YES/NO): NO